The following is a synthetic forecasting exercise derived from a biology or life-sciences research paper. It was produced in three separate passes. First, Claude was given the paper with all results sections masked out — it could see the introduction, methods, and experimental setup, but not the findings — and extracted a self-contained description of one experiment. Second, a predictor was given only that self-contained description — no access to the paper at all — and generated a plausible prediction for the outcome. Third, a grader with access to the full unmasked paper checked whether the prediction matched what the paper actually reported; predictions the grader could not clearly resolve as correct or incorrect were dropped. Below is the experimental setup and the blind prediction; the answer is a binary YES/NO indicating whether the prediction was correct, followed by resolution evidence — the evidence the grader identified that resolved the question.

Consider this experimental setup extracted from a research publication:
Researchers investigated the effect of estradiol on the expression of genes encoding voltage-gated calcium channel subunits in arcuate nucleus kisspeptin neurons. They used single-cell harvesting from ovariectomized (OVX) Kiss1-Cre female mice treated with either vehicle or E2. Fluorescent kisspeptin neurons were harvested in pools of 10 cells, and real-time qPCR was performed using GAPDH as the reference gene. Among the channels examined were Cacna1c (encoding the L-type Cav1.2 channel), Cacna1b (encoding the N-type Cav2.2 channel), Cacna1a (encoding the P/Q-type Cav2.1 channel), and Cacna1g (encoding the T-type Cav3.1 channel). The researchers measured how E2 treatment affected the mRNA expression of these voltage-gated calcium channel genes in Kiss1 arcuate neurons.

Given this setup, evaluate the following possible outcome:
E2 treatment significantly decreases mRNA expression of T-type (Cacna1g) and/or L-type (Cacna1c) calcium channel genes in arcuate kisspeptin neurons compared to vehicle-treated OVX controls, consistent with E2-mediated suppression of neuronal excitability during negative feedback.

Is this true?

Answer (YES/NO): NO